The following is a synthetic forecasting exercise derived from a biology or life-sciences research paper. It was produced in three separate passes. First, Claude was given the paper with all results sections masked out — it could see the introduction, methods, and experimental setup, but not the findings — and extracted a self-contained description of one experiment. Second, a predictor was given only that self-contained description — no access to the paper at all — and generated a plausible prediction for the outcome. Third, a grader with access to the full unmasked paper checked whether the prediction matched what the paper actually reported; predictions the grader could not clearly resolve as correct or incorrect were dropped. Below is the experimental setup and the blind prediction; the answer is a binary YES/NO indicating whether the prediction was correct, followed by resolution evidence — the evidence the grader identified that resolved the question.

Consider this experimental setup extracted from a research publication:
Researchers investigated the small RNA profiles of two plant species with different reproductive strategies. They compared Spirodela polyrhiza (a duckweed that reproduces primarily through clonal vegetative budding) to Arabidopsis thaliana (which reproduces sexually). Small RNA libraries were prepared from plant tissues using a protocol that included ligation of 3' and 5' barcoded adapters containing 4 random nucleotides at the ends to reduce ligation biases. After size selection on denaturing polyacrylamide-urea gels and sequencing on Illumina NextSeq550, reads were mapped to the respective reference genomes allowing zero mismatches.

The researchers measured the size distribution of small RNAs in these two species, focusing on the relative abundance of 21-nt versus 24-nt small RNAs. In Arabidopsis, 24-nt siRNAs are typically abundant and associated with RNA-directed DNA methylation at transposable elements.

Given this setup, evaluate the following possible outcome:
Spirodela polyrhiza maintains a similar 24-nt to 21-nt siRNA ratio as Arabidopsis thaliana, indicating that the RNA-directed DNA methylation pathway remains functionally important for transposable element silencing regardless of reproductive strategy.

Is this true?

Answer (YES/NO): NO